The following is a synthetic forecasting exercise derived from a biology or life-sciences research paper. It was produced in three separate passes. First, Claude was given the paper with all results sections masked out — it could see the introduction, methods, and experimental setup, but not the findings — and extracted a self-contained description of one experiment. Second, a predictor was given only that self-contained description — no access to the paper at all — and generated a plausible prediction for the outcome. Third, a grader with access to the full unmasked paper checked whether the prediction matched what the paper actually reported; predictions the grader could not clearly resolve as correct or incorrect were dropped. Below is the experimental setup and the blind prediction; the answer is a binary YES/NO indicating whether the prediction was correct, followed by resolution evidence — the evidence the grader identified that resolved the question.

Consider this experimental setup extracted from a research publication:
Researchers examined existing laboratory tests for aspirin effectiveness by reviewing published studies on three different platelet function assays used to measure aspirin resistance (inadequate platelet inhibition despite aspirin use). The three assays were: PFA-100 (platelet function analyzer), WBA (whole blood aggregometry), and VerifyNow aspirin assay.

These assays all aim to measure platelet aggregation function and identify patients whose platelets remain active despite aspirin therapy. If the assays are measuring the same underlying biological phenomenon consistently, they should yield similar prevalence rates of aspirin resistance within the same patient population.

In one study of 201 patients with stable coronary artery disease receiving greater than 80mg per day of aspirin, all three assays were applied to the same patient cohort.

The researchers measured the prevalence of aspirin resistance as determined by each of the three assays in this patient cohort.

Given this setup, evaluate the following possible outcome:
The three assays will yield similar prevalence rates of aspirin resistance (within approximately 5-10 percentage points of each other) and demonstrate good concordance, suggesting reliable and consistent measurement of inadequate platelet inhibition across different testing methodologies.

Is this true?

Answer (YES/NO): NO